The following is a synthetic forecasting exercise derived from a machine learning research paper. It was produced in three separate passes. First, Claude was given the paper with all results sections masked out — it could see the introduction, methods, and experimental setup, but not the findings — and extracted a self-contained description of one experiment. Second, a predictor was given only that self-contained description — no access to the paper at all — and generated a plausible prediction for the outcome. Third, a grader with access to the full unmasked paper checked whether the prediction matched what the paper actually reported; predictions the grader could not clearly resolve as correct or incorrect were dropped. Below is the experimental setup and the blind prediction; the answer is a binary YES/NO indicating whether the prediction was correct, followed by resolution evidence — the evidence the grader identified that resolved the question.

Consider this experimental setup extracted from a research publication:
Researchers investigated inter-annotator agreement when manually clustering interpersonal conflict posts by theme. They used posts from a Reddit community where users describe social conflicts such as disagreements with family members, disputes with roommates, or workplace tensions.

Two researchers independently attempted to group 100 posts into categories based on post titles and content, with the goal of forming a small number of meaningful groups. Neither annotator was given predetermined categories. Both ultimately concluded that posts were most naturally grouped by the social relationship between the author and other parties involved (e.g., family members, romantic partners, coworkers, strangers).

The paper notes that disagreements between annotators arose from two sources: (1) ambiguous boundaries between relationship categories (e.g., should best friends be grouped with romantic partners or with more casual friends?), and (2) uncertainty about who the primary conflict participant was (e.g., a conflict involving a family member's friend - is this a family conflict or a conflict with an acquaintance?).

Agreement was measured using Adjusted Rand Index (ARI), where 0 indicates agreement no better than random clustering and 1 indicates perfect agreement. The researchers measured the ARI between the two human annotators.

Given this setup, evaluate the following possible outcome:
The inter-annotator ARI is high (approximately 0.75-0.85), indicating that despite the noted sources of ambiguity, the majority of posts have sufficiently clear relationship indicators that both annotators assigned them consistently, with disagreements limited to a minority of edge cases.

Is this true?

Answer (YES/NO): NO